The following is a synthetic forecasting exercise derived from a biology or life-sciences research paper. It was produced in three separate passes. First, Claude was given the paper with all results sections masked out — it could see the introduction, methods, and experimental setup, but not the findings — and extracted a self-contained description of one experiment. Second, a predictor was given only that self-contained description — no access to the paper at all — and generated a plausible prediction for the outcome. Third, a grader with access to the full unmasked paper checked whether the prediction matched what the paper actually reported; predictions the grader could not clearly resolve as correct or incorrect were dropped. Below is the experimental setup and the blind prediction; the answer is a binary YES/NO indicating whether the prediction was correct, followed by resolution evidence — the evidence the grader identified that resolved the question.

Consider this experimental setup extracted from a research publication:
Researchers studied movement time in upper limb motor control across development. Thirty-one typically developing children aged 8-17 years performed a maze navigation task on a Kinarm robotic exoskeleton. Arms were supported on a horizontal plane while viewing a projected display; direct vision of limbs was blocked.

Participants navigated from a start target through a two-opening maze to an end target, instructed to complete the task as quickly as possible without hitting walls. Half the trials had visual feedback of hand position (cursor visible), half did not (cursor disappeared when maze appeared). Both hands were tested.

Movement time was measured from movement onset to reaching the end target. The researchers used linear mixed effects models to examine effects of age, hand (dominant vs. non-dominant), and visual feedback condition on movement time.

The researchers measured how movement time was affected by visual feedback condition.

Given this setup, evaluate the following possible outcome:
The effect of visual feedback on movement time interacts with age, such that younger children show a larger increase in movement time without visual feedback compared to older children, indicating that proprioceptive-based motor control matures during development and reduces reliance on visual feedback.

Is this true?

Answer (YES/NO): NO